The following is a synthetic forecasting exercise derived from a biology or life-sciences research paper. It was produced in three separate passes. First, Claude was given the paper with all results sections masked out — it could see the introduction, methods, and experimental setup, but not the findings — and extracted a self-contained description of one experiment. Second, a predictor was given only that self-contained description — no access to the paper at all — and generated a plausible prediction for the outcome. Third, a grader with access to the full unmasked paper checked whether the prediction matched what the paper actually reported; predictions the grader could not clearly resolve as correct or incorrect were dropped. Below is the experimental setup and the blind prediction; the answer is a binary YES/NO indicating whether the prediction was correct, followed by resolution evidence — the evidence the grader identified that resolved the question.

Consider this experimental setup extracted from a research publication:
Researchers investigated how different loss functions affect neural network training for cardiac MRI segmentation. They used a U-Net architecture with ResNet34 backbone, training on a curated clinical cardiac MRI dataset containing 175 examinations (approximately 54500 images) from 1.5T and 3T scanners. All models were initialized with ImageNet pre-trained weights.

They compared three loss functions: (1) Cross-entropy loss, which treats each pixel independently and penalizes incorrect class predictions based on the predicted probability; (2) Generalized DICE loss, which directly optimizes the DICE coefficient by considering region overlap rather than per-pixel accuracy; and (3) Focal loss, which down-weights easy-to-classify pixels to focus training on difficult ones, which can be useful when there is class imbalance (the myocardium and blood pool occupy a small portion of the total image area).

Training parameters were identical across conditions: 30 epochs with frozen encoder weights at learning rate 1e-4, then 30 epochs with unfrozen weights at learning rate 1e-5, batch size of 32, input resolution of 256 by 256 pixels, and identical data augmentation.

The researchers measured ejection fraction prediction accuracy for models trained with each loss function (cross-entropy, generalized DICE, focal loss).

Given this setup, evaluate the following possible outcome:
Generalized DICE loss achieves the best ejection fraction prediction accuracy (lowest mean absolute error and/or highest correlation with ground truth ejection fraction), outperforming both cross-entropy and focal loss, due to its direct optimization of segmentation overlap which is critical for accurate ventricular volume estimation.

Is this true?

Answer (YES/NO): NO